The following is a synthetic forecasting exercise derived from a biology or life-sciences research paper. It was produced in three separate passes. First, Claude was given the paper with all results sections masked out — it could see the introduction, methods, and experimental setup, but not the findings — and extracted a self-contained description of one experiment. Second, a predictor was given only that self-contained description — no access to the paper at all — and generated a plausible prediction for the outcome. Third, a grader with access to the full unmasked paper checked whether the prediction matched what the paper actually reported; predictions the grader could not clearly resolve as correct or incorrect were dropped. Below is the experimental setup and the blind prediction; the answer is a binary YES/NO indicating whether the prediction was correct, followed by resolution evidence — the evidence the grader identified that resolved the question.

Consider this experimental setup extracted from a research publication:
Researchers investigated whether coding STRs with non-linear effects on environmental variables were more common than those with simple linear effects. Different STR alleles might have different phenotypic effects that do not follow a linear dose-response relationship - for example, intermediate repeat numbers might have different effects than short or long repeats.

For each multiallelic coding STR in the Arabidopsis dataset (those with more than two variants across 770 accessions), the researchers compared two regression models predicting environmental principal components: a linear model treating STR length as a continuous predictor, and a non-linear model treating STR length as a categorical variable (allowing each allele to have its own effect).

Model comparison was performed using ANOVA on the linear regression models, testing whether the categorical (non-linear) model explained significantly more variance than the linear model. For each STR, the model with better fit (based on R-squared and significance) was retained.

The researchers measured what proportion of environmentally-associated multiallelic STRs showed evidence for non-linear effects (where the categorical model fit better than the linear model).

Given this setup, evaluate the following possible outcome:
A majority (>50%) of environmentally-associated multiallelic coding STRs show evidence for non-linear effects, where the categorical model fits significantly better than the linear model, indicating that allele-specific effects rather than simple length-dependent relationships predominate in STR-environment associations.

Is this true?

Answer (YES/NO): NO